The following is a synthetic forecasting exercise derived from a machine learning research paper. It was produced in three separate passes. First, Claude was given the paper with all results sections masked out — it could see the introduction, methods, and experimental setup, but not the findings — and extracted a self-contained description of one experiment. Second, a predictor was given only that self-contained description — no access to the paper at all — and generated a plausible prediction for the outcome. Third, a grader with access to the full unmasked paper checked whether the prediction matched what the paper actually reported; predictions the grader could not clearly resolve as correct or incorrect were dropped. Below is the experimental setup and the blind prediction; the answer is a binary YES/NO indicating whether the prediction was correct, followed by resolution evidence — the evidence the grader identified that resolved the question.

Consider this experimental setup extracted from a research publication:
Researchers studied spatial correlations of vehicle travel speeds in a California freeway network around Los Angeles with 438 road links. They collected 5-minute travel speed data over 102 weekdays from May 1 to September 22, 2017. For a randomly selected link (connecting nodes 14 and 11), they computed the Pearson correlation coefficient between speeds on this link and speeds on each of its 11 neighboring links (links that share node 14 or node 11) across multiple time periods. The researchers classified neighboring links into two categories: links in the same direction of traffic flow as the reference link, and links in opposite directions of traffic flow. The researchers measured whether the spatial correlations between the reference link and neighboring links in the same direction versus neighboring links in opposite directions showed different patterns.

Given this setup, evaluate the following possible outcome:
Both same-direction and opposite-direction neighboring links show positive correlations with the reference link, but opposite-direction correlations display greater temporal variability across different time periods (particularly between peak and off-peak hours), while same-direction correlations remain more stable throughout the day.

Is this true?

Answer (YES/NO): NO